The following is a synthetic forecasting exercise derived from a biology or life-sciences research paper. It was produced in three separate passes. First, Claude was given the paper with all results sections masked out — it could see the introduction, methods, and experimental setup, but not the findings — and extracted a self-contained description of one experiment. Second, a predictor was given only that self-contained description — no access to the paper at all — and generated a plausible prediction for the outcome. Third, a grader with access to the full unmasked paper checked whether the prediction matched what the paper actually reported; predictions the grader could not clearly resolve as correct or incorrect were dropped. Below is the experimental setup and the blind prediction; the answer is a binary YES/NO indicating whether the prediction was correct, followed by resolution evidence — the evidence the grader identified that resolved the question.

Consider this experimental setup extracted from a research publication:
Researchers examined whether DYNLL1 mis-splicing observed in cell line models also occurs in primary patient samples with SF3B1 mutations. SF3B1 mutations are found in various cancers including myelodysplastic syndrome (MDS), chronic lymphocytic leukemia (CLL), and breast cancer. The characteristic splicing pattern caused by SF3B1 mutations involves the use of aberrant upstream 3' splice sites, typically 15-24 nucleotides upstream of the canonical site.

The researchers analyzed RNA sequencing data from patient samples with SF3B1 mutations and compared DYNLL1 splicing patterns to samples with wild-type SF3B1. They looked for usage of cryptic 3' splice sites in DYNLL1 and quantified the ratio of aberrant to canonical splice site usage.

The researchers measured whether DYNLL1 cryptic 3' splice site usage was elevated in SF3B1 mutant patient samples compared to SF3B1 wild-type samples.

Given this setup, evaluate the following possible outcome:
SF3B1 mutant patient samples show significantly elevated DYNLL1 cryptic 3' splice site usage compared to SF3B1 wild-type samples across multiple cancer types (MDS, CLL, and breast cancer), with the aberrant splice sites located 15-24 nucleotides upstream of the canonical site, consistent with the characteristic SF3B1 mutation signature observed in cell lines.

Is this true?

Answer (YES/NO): NO